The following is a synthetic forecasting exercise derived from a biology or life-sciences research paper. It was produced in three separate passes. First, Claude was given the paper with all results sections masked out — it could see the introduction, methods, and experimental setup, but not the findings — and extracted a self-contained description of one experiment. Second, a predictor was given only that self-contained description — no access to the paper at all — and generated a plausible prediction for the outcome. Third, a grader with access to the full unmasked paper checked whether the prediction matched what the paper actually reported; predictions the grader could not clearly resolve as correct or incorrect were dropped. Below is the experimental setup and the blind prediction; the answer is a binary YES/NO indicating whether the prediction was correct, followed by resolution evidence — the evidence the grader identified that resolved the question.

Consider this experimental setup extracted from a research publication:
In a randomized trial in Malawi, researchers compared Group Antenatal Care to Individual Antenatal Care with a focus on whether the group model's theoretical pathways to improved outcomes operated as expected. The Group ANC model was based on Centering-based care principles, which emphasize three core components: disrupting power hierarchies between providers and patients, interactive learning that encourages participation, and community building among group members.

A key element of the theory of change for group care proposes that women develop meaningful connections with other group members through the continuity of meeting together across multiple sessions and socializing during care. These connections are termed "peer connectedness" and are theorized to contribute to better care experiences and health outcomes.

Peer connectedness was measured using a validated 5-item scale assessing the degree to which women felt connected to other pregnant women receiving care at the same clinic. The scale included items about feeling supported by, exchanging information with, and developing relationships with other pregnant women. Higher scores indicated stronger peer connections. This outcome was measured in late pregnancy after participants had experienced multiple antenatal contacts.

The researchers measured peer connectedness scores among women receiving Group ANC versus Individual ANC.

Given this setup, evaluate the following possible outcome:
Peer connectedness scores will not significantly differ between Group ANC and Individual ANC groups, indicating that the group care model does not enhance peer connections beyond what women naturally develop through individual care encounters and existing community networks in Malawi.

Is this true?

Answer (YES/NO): NO